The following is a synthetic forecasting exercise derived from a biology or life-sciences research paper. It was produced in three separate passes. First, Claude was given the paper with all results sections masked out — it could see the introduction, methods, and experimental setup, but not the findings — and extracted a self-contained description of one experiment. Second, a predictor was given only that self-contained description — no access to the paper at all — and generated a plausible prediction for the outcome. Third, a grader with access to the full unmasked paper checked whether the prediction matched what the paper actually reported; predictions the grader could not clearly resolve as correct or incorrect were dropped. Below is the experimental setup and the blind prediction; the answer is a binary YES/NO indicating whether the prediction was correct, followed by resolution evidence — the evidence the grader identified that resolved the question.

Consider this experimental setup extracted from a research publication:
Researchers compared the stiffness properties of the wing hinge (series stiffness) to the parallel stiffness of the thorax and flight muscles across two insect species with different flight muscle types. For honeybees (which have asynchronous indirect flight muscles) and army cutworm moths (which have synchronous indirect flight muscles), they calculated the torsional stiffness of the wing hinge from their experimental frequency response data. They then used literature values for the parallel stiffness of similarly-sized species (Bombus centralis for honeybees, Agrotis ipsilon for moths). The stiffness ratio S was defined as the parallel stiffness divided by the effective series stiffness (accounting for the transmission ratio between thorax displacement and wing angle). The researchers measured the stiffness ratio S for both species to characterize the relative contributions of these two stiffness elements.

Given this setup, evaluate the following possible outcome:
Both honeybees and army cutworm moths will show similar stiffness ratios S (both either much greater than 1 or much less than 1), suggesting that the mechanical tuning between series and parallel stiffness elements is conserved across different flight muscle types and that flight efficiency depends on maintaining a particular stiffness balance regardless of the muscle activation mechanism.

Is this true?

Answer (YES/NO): YES